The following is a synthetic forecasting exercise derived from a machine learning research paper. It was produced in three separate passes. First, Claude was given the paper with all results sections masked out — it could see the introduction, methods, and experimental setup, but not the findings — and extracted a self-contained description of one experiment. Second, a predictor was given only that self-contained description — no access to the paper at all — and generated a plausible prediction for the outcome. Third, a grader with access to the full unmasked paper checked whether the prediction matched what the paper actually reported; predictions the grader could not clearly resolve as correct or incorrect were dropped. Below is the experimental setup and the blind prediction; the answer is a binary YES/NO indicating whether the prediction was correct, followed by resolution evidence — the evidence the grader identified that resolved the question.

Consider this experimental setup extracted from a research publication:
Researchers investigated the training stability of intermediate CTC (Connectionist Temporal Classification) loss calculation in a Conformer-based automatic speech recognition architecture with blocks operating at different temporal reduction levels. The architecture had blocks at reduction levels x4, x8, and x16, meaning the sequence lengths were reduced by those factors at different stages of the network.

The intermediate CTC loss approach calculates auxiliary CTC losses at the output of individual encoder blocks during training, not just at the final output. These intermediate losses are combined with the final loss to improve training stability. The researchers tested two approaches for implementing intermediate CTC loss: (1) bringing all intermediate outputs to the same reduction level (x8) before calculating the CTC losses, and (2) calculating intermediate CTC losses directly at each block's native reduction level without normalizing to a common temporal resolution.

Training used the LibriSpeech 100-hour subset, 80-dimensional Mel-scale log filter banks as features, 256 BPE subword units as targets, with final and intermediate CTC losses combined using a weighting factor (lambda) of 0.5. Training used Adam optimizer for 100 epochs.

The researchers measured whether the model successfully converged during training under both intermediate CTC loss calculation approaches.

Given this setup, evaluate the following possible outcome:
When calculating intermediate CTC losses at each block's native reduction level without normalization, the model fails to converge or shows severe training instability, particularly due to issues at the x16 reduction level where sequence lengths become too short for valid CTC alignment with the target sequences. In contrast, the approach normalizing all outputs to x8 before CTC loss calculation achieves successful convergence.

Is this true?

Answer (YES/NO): YES